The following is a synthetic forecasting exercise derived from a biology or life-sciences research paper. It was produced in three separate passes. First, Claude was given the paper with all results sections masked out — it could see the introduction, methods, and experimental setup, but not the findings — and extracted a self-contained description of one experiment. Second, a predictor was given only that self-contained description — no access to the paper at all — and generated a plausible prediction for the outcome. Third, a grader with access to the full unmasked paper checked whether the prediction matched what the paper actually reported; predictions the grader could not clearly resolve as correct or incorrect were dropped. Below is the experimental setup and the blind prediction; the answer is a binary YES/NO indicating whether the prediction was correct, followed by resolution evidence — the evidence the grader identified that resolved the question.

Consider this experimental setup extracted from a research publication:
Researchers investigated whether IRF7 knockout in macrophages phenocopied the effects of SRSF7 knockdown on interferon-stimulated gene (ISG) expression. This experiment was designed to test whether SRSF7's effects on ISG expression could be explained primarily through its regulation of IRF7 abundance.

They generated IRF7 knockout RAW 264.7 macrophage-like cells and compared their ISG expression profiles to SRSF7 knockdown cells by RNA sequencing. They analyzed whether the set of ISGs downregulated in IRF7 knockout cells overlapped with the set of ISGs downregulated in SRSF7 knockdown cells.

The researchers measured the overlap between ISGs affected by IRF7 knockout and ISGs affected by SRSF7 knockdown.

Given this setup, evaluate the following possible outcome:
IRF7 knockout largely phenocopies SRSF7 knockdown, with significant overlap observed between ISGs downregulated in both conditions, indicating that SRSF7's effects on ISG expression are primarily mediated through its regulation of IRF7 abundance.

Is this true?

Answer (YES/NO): YES